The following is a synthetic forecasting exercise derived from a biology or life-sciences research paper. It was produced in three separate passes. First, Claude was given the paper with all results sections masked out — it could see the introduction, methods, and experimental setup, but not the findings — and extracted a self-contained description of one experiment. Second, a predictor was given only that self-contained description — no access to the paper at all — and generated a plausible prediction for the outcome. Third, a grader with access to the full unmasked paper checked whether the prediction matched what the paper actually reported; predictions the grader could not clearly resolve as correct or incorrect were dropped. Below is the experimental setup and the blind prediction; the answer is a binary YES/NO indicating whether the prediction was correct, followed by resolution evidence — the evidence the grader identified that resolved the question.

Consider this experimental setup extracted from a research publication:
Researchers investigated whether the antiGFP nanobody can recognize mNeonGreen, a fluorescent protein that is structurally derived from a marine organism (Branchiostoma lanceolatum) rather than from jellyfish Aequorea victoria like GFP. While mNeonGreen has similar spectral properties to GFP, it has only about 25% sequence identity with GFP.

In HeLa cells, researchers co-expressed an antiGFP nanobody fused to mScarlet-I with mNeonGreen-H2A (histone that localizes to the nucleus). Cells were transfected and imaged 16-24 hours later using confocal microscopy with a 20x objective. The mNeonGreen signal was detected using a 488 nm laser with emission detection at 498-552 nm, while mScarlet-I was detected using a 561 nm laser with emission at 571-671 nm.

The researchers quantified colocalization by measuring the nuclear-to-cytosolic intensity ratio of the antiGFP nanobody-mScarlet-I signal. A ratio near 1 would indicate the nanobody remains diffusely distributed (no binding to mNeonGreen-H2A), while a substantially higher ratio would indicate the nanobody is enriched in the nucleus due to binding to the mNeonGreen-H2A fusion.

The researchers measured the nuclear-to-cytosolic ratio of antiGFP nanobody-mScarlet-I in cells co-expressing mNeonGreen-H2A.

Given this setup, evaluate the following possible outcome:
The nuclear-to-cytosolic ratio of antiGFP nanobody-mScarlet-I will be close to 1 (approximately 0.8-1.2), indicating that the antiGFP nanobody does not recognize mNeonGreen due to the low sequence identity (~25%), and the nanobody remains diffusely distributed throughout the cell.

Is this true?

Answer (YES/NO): YES